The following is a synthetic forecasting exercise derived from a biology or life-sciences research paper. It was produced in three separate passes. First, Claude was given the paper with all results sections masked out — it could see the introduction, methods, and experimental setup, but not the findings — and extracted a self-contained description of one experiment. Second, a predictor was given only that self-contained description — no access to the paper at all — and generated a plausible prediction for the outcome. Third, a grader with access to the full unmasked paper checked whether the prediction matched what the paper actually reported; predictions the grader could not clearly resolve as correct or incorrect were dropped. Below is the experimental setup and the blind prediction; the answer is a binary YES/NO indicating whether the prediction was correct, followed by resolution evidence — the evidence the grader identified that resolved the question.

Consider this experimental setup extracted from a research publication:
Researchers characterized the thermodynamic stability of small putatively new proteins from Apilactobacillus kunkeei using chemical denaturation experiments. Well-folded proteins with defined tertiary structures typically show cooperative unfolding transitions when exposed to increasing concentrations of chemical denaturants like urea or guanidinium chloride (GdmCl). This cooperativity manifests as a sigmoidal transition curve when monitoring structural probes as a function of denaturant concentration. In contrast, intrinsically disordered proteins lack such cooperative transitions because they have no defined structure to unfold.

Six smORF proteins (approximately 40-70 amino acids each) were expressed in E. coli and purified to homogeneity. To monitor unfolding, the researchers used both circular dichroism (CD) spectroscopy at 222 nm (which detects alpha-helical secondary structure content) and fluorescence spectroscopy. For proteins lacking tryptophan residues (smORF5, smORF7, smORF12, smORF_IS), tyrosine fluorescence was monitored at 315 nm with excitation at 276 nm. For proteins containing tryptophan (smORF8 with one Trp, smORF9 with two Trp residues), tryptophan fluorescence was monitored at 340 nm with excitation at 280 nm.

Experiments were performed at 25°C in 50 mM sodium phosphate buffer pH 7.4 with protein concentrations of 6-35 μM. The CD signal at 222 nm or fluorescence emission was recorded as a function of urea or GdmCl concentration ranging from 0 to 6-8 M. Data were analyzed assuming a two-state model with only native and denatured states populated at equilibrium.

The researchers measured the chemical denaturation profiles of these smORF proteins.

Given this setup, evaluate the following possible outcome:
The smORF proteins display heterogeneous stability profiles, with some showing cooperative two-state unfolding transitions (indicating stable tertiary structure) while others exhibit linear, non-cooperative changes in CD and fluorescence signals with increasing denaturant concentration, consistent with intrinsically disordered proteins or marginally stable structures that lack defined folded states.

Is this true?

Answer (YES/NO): NO